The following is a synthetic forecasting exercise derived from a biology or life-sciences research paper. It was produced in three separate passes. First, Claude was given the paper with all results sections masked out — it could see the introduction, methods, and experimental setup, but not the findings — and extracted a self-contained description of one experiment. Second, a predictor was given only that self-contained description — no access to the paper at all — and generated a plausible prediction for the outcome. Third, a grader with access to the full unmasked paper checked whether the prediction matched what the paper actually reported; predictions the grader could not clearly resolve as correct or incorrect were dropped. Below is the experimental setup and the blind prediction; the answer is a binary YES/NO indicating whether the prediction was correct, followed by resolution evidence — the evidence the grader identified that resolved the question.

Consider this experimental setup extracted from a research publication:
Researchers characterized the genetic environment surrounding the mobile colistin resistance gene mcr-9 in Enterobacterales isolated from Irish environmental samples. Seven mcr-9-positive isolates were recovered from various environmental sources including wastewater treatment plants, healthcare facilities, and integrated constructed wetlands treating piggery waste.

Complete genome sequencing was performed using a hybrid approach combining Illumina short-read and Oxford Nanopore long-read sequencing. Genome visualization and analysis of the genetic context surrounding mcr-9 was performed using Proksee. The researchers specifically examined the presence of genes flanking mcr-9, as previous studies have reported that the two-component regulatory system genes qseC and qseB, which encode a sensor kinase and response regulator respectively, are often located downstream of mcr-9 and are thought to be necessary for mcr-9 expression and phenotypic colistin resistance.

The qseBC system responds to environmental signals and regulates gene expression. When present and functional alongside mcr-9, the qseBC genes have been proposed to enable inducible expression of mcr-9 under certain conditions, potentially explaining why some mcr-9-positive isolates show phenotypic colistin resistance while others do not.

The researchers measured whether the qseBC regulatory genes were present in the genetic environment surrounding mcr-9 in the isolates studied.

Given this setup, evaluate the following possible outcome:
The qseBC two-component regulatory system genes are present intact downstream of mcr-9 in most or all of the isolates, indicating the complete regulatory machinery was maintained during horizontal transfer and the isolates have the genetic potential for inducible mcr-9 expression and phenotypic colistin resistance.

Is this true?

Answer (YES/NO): NO